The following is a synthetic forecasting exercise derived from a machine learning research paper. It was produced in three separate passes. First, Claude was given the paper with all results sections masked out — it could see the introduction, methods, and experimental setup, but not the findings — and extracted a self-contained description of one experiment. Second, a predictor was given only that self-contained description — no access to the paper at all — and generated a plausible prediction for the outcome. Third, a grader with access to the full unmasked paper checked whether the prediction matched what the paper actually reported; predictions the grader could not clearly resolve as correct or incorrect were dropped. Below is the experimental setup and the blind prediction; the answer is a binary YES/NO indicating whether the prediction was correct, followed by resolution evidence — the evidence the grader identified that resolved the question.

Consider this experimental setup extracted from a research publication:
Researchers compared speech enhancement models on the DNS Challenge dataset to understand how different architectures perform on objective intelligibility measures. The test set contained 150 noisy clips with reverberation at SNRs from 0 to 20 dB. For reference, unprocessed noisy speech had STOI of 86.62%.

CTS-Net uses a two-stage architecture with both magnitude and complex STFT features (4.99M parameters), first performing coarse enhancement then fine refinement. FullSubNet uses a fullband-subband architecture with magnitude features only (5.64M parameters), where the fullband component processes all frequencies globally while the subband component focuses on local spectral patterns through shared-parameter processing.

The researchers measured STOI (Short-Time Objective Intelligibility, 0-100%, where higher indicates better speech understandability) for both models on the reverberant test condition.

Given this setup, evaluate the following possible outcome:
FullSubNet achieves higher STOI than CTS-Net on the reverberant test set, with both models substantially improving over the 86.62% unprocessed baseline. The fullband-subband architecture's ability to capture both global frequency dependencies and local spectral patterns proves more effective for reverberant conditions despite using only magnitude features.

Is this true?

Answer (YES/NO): NO